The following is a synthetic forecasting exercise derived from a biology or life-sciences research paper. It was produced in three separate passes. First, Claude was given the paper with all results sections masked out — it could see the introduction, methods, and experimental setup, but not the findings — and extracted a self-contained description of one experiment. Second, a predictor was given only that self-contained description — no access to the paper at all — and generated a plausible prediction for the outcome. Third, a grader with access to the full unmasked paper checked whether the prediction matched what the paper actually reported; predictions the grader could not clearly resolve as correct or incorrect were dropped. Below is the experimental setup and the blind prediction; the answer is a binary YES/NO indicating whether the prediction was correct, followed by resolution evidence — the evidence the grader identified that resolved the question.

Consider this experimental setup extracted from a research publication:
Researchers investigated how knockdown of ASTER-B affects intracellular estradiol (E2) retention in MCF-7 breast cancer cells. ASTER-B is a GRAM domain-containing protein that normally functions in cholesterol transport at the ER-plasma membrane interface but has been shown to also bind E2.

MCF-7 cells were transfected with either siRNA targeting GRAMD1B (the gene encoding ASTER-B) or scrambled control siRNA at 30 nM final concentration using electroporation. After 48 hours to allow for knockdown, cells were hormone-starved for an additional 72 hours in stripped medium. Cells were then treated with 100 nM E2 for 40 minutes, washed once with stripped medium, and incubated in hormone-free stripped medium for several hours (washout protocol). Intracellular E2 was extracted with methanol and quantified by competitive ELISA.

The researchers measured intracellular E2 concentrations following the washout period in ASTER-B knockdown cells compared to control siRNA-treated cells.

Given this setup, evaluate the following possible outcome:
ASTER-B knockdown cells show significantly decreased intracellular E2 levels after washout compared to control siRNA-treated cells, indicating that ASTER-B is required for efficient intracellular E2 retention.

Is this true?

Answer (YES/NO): YES